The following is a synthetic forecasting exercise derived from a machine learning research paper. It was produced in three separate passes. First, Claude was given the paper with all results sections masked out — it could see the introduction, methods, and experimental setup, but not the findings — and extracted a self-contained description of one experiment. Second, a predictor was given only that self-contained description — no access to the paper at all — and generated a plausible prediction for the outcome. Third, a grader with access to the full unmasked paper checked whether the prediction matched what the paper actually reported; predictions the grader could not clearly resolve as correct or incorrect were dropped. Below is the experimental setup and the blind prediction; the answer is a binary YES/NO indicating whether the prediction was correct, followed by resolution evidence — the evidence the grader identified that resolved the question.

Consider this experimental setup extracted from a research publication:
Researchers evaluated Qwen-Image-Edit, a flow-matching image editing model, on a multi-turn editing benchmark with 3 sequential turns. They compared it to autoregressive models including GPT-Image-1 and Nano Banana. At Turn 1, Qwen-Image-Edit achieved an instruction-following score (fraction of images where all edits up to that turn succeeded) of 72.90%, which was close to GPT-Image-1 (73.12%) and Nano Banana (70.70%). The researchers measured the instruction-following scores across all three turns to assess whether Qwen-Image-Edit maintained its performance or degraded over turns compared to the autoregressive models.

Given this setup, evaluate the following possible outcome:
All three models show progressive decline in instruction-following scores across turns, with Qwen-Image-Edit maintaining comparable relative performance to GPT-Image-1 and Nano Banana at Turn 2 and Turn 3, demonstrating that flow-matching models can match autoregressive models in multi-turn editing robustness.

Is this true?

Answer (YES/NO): NO